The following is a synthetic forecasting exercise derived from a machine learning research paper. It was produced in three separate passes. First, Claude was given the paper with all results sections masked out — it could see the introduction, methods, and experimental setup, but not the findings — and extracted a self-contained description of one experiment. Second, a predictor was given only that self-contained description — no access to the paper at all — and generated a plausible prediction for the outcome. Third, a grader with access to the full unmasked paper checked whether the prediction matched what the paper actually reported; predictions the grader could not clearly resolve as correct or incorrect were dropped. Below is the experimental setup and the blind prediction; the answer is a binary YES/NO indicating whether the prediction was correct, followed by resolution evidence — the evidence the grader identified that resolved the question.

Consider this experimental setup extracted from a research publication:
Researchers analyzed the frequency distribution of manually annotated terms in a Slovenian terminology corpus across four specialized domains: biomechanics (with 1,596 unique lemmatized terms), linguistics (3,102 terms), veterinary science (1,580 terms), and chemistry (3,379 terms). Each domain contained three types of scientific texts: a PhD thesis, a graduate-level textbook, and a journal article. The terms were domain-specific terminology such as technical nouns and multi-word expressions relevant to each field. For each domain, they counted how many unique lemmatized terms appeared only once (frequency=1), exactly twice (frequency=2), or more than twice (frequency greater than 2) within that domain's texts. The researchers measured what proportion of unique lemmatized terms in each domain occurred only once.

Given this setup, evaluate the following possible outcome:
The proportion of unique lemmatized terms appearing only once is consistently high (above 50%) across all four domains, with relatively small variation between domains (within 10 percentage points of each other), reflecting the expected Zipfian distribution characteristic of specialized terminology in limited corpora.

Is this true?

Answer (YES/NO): NO